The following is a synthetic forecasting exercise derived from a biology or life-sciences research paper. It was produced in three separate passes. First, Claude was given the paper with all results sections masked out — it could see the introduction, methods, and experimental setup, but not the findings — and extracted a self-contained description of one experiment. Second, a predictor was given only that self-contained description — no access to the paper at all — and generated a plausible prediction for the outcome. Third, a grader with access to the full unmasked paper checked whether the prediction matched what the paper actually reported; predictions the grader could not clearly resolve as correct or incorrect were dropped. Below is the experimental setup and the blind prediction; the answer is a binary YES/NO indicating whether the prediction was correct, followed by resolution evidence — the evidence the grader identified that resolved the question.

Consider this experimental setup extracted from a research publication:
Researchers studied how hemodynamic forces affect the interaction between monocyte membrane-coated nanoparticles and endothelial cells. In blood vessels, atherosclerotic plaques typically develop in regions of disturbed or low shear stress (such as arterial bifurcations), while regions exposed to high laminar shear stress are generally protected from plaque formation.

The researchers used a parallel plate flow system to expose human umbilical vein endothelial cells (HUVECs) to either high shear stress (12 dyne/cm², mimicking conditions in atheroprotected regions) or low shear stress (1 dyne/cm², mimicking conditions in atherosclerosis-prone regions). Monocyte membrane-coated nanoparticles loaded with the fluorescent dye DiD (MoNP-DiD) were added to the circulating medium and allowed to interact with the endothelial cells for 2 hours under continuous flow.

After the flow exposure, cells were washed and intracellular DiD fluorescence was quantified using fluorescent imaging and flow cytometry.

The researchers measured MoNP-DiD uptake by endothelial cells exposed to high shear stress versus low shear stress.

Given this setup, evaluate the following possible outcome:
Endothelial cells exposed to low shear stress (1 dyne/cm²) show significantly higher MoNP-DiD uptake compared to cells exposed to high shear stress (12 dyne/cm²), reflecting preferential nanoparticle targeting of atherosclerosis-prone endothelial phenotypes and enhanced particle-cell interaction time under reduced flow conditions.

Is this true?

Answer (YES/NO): YES